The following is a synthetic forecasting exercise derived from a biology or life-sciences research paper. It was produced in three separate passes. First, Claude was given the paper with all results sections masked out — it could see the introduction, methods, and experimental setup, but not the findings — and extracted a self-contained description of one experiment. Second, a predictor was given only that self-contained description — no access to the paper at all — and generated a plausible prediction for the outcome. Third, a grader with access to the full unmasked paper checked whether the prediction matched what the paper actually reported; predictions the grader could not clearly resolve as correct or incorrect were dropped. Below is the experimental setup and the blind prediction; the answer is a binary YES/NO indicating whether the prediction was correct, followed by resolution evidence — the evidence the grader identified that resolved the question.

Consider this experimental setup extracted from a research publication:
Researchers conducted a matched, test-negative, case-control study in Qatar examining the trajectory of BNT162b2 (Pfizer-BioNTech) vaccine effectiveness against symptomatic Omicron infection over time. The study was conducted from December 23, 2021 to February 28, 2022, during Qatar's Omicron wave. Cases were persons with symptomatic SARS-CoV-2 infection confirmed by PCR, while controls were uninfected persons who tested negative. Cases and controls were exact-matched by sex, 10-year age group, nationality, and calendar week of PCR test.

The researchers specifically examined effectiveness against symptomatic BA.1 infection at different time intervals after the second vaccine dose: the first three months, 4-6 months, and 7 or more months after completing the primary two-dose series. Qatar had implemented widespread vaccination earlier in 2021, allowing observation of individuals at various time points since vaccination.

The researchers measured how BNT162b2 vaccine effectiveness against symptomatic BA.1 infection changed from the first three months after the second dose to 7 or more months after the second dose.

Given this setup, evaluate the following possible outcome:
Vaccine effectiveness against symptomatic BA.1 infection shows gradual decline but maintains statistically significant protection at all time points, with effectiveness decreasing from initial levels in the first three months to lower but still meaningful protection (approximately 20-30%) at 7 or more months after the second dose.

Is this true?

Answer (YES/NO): NO